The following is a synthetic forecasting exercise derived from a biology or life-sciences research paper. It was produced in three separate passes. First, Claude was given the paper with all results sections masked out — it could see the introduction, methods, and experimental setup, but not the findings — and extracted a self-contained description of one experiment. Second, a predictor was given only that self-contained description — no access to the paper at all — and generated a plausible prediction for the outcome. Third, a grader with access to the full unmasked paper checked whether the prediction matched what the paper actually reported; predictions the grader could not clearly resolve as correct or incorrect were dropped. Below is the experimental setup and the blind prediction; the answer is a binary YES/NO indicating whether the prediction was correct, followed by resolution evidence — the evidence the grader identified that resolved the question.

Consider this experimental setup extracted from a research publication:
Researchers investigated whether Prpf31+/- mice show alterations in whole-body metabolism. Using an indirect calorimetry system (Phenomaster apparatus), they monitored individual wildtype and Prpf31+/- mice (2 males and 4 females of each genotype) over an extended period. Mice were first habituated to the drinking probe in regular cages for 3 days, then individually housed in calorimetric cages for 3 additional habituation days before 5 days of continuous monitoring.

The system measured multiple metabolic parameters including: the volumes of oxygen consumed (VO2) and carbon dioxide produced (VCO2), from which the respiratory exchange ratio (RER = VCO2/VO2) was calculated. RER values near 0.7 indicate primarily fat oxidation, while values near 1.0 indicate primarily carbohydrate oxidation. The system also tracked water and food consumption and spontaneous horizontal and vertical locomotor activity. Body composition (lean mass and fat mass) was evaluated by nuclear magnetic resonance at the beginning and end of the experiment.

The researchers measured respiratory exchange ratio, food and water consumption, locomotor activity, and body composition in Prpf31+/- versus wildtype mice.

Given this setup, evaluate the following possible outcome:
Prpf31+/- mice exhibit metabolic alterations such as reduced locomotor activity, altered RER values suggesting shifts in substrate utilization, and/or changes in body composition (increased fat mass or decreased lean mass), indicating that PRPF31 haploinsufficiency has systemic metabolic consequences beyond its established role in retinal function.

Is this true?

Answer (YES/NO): NO